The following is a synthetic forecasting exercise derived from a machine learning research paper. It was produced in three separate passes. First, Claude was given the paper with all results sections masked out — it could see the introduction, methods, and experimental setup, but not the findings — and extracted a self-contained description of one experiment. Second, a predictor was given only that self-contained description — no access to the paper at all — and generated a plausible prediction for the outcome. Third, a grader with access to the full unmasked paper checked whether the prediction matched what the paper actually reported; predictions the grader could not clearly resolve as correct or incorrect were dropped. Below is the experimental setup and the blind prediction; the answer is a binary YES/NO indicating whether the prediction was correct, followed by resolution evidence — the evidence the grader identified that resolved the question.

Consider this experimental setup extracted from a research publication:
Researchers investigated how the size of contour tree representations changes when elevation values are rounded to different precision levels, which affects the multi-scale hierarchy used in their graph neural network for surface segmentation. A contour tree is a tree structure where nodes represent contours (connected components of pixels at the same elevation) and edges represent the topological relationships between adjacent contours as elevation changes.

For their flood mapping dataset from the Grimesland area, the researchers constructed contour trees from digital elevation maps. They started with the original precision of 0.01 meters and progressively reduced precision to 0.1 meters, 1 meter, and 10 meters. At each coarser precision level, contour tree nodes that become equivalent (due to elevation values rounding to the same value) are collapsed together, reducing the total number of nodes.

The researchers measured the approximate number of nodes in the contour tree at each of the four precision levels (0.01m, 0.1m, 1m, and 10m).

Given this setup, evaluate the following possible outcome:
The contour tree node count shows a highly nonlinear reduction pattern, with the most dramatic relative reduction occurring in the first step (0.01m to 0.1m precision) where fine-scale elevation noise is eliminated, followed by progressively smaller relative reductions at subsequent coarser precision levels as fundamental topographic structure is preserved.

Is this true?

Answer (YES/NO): NO